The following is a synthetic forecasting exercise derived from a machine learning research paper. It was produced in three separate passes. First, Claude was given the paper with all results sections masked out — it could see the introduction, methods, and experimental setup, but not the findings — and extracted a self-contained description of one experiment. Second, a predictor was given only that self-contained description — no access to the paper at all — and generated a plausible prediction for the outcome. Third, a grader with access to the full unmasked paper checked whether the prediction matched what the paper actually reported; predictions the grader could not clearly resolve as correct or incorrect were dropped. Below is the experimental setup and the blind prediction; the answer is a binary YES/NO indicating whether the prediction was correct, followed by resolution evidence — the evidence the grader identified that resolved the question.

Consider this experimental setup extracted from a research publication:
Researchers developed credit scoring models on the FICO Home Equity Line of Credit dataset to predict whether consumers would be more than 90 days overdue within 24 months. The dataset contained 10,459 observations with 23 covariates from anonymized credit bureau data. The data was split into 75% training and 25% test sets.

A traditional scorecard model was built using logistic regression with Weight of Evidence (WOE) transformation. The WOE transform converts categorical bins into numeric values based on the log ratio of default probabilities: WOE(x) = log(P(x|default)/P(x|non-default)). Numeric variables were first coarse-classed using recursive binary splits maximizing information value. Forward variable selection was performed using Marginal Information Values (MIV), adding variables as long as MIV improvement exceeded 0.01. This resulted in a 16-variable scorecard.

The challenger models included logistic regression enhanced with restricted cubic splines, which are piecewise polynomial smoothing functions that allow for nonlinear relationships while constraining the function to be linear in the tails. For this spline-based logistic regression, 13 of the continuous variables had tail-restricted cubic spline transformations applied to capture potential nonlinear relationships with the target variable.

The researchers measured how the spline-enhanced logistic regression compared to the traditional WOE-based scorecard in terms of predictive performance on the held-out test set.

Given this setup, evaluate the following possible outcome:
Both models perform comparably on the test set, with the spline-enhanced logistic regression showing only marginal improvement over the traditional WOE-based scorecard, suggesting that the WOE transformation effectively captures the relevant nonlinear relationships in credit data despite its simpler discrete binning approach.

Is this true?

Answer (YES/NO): YES